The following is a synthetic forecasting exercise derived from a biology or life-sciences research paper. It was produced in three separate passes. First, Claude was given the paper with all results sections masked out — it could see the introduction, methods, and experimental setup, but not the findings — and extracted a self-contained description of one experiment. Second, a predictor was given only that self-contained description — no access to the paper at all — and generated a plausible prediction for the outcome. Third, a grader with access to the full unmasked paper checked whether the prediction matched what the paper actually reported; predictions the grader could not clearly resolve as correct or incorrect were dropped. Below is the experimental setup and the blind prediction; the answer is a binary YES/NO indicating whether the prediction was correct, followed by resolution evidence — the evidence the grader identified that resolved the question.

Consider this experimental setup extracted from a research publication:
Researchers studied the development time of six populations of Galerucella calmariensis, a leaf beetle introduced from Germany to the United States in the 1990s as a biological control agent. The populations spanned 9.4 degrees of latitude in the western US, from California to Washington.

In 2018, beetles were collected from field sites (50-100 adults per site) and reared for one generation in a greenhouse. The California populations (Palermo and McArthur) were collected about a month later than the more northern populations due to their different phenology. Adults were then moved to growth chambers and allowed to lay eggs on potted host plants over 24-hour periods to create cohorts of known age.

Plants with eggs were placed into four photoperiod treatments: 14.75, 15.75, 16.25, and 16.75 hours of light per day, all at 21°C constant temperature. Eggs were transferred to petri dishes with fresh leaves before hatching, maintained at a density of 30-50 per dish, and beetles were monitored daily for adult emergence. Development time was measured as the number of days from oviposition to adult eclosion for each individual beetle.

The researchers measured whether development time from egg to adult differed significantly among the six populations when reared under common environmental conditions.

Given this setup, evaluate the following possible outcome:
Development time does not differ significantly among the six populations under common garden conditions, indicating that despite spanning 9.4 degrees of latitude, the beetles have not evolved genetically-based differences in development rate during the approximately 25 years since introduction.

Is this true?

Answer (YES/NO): NO